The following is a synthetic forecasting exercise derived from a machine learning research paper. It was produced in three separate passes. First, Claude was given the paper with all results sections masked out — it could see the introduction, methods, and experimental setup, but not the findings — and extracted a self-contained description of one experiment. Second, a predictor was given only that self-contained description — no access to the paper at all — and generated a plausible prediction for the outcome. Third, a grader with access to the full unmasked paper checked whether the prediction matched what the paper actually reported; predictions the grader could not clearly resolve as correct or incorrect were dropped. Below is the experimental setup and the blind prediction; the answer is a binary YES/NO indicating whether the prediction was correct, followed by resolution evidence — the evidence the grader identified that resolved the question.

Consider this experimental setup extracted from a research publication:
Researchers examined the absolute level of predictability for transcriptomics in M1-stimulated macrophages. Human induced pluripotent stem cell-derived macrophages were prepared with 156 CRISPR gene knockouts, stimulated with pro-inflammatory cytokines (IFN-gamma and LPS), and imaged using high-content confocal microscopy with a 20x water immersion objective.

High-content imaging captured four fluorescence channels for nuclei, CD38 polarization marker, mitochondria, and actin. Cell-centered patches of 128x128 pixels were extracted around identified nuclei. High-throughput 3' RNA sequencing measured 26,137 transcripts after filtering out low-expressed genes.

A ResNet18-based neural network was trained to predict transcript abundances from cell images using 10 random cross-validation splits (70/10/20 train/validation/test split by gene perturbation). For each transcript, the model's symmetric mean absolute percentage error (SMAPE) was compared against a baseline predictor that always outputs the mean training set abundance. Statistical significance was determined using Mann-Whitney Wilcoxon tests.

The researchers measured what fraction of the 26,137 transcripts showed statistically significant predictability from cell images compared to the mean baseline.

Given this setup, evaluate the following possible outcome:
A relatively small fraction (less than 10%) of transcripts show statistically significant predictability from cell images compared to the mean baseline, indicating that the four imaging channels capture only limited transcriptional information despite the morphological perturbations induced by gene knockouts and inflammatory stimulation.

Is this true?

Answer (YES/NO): NO